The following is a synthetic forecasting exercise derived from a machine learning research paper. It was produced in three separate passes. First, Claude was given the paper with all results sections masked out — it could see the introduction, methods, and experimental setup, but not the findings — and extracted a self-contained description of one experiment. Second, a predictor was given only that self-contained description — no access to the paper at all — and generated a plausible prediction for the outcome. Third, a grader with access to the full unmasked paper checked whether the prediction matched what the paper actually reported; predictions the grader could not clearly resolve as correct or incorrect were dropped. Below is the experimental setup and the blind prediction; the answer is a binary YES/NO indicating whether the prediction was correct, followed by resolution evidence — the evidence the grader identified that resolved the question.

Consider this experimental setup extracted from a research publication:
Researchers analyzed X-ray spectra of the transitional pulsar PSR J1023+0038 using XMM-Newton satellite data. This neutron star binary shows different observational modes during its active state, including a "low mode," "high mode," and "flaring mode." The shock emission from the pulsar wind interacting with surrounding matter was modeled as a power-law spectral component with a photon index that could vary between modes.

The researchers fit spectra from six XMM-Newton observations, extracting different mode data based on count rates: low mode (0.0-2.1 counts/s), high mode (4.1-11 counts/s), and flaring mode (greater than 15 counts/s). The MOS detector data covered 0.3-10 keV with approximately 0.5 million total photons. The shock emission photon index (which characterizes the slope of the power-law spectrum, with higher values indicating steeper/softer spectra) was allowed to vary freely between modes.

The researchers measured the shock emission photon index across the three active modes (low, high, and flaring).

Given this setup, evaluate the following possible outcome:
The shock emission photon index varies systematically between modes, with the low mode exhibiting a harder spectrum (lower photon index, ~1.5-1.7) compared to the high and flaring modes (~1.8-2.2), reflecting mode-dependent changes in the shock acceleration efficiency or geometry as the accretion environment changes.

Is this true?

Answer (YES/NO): NO